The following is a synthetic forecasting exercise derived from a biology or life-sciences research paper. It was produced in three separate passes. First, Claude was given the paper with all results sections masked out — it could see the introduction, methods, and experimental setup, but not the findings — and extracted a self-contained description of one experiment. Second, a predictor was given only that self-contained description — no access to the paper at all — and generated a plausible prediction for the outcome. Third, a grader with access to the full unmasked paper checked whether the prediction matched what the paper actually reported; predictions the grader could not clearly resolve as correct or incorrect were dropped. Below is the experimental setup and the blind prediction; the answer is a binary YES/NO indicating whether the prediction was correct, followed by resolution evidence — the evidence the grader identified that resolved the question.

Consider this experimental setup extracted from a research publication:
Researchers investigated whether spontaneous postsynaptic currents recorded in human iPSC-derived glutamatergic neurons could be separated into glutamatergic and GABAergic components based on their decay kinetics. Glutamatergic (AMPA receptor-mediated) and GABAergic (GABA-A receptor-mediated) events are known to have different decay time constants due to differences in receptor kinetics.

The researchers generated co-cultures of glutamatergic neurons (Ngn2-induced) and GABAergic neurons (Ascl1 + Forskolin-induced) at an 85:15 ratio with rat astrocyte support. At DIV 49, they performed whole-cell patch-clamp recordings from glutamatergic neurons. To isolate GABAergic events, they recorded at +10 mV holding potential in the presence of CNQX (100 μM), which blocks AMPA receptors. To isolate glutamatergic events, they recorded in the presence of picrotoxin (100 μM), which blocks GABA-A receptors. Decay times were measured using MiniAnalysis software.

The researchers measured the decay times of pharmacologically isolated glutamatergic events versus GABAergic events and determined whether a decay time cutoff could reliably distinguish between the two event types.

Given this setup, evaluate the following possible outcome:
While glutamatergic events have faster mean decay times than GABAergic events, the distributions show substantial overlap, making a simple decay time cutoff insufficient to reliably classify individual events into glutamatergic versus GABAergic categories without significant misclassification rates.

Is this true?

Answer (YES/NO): NO